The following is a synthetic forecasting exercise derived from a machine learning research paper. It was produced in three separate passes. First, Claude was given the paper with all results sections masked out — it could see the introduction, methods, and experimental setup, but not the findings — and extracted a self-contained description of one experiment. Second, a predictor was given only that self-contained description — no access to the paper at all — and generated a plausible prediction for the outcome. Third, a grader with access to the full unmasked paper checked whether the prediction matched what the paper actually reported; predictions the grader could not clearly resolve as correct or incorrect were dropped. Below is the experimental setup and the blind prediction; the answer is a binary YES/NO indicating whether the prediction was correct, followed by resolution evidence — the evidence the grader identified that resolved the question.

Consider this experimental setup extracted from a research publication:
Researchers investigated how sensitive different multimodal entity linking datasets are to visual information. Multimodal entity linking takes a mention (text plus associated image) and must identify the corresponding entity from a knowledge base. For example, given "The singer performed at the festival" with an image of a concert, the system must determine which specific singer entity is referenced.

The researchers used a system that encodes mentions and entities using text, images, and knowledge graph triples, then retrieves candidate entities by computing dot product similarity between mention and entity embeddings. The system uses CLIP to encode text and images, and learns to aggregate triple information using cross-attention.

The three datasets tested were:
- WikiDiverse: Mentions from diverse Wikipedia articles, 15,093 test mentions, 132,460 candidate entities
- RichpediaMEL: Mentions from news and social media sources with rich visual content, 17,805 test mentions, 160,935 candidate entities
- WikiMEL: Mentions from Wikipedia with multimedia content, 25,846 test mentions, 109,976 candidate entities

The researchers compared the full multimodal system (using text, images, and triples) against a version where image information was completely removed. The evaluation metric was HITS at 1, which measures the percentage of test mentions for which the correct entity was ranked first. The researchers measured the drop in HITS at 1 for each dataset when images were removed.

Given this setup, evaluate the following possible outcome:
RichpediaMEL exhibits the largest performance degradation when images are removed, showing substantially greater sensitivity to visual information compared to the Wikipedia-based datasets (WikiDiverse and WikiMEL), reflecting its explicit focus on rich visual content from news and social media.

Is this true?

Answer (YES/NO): YES